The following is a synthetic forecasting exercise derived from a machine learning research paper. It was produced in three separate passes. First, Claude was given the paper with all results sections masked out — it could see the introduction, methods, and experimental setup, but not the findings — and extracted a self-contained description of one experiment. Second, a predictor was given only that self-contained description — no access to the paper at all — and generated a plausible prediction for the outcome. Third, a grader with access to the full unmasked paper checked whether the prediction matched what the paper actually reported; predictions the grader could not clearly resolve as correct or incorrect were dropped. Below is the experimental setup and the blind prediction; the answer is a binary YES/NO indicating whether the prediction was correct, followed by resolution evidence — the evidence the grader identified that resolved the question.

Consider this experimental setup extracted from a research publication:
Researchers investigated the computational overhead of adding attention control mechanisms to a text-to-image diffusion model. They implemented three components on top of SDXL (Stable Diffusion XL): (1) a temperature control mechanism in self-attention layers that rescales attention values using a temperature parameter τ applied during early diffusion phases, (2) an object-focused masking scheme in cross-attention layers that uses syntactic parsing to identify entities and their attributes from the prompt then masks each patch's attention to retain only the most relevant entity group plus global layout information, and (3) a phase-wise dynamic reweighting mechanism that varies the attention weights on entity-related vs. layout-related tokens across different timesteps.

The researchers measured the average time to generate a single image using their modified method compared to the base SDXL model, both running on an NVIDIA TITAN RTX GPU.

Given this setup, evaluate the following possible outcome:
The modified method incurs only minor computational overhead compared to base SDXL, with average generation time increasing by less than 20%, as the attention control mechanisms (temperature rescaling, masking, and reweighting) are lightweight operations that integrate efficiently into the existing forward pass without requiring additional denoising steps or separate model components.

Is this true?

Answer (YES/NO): YES